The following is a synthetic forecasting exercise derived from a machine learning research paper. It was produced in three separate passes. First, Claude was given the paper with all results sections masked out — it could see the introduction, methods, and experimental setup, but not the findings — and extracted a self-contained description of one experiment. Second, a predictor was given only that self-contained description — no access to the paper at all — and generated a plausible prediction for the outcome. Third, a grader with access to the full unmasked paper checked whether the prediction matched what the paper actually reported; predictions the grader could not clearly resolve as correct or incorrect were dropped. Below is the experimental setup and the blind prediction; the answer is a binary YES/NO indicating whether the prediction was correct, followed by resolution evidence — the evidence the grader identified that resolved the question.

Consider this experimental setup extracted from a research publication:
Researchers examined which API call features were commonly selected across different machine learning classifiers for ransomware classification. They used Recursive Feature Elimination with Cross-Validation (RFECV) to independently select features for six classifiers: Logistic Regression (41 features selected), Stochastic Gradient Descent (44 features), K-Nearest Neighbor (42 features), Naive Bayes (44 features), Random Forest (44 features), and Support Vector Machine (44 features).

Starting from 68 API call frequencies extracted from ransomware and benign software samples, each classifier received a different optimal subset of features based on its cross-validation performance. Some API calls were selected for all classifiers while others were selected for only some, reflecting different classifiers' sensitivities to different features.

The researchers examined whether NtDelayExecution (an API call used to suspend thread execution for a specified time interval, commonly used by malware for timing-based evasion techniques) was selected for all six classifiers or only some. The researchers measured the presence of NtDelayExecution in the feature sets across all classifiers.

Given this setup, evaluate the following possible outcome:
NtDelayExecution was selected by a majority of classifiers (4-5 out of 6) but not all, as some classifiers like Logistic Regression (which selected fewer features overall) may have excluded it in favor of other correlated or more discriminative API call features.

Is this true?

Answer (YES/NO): NO